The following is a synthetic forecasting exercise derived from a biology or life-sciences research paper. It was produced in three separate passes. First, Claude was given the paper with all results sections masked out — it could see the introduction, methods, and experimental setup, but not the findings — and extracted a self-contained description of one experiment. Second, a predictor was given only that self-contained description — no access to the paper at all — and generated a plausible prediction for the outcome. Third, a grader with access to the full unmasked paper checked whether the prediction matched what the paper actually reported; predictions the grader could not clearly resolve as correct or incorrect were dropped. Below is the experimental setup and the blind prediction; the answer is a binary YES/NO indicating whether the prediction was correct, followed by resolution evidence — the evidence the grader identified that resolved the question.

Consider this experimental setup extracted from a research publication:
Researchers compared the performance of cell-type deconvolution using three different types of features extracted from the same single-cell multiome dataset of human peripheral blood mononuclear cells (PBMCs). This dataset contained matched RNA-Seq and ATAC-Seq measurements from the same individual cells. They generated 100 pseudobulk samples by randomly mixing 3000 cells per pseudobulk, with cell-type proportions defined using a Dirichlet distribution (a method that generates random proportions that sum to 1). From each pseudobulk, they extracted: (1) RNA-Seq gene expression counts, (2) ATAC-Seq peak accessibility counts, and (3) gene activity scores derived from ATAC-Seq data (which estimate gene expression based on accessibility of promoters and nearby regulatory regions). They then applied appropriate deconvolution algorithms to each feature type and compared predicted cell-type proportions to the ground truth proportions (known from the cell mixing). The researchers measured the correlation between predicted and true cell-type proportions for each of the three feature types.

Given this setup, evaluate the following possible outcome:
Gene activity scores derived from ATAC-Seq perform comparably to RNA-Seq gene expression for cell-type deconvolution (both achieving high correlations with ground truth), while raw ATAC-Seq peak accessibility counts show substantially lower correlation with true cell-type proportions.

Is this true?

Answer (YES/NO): NO